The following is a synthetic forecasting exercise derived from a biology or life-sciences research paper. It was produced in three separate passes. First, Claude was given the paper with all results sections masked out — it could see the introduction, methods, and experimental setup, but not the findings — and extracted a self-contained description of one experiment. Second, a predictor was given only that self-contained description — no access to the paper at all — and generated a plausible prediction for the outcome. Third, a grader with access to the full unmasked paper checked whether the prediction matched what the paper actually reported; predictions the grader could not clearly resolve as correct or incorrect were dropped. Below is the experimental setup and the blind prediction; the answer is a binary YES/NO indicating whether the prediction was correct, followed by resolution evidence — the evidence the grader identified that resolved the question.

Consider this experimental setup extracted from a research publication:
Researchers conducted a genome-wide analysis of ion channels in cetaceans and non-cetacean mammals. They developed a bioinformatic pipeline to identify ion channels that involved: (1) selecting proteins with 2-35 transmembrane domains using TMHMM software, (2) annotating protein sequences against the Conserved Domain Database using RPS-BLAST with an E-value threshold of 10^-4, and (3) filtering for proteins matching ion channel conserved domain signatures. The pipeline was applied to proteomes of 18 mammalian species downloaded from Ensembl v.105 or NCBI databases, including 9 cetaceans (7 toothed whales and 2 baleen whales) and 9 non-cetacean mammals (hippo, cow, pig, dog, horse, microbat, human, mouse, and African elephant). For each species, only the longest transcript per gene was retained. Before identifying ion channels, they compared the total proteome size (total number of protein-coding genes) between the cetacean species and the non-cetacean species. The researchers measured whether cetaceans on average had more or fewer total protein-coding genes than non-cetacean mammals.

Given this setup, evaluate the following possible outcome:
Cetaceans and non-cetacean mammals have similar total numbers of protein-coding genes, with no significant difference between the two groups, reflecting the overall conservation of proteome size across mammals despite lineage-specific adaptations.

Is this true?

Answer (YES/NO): NO